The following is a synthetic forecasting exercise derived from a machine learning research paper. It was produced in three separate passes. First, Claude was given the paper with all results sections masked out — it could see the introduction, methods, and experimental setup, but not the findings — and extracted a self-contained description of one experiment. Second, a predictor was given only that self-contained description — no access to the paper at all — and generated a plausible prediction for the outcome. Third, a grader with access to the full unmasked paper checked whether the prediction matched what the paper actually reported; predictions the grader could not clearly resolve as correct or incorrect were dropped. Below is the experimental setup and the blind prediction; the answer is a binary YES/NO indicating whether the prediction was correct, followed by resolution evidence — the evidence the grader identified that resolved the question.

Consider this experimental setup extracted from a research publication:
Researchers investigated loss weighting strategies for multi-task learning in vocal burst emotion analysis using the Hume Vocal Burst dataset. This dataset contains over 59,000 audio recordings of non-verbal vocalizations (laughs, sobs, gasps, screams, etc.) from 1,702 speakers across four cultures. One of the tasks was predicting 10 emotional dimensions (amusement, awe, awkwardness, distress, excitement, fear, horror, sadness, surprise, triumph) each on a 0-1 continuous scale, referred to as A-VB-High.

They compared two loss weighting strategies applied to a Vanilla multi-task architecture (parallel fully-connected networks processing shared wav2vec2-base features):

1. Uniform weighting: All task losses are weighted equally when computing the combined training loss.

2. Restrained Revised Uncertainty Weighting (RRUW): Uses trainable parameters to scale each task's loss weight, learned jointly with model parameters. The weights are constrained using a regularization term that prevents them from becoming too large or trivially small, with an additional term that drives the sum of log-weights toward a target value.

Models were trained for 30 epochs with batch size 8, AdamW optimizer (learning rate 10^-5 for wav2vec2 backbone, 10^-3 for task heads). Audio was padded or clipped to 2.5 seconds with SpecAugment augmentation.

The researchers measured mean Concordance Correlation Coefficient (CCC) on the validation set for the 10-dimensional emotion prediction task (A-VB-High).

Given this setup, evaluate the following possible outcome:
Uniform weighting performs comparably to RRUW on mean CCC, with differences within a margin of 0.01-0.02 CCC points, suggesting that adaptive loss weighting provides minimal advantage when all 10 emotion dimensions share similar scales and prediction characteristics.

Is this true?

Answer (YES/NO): YES